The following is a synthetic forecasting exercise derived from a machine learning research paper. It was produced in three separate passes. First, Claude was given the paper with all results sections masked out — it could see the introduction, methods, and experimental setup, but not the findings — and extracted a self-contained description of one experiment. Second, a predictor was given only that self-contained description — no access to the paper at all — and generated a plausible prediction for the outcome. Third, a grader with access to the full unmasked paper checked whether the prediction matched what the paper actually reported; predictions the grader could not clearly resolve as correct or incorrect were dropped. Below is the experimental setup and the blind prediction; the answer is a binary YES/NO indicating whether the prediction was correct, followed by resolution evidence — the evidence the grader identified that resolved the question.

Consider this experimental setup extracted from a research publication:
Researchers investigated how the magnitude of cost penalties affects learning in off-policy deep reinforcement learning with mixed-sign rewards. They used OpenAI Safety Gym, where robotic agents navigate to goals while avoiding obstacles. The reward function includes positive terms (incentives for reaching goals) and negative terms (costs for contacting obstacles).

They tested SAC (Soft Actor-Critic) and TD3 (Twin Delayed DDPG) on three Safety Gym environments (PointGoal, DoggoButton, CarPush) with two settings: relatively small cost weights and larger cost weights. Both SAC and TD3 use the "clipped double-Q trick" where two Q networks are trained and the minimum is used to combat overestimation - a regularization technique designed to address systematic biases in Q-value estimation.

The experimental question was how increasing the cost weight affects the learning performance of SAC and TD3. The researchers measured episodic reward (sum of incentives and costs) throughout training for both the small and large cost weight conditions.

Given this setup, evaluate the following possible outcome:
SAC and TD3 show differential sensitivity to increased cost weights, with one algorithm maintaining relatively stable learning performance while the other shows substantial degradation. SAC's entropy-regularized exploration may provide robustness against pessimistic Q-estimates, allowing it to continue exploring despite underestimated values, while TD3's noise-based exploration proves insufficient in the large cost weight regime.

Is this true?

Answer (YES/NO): NO